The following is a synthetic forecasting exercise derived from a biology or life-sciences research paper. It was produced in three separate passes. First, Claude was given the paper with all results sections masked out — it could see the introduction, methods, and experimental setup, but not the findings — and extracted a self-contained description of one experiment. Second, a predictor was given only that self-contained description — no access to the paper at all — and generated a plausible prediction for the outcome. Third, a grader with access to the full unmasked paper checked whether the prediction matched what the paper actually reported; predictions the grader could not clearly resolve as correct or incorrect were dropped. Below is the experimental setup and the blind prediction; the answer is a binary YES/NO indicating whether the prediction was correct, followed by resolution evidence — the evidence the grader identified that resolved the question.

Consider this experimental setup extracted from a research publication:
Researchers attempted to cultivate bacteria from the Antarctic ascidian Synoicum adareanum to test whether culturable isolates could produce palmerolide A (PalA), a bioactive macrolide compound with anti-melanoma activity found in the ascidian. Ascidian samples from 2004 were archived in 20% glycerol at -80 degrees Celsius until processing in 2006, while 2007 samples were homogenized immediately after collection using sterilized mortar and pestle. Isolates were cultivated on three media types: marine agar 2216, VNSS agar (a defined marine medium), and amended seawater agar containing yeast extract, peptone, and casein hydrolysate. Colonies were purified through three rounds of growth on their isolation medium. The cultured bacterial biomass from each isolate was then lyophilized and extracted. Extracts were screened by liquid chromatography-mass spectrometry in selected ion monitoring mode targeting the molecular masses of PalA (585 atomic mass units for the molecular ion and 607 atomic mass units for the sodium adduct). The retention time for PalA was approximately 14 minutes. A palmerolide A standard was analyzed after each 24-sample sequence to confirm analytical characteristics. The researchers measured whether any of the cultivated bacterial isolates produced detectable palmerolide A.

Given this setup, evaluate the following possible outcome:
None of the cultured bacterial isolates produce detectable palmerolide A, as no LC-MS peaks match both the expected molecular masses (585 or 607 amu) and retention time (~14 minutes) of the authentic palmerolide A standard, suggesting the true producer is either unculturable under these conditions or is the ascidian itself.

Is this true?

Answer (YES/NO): YES